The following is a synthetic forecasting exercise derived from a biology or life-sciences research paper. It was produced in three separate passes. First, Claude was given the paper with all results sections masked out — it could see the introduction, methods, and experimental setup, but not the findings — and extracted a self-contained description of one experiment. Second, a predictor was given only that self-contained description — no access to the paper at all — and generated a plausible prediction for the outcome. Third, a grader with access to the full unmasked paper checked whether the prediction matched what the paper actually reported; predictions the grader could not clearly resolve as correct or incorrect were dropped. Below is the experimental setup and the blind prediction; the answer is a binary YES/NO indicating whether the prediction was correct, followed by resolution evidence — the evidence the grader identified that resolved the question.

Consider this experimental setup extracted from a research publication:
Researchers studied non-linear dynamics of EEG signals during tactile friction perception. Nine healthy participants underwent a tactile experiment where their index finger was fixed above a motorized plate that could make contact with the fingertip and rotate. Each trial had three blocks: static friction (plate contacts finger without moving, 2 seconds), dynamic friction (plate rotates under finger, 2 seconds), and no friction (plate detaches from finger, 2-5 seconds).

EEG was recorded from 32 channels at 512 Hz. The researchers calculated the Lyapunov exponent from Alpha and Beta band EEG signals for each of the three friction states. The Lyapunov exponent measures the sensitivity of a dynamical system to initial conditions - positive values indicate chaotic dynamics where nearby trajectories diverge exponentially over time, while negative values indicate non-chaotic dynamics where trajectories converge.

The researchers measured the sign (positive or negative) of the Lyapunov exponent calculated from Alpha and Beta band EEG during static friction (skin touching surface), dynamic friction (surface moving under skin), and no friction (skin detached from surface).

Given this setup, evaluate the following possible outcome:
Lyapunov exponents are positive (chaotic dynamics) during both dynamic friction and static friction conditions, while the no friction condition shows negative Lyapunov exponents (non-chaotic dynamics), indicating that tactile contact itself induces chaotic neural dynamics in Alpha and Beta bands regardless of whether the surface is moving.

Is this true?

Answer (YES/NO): NO